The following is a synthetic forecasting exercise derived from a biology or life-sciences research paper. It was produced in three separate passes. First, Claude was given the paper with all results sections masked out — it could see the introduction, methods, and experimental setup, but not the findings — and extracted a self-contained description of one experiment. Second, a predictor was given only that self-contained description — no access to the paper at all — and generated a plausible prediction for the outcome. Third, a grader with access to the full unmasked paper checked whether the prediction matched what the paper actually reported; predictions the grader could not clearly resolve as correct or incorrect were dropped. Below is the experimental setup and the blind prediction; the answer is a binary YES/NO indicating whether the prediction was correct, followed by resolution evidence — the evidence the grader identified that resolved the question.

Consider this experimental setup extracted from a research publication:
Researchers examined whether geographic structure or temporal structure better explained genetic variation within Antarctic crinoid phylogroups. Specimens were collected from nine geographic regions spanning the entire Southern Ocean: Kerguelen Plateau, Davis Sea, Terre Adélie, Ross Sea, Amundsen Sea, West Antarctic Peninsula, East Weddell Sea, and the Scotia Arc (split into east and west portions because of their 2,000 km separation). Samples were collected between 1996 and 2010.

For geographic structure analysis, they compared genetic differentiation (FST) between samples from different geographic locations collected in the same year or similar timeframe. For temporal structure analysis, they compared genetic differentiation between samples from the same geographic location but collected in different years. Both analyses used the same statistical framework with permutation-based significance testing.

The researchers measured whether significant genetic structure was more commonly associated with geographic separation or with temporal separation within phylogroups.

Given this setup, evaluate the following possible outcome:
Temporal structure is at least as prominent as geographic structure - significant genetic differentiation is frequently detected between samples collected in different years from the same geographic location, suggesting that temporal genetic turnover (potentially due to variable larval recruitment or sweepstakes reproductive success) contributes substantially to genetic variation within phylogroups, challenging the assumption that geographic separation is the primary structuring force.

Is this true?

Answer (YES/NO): YES